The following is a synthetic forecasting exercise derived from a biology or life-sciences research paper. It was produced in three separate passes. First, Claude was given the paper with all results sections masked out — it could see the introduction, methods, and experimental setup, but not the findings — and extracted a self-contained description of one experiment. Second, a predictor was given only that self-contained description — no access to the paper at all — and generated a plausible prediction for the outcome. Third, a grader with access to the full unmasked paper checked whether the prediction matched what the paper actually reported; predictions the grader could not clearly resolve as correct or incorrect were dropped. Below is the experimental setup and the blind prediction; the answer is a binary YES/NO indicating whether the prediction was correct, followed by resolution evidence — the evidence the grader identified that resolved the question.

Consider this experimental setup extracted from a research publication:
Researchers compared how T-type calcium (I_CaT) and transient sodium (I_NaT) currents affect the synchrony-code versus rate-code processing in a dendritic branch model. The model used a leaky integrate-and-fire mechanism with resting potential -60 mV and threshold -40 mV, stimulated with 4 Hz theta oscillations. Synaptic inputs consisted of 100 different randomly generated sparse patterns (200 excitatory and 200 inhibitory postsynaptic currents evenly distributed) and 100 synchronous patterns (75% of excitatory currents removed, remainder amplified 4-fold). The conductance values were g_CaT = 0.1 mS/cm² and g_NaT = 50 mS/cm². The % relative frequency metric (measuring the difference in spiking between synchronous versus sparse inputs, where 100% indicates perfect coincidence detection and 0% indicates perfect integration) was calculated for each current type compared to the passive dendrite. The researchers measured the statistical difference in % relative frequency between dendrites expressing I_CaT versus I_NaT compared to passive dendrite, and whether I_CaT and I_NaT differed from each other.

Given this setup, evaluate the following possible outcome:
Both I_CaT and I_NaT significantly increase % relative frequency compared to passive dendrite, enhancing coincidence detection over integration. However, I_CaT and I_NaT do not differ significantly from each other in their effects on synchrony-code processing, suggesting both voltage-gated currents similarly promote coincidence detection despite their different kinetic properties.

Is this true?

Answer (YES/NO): NO